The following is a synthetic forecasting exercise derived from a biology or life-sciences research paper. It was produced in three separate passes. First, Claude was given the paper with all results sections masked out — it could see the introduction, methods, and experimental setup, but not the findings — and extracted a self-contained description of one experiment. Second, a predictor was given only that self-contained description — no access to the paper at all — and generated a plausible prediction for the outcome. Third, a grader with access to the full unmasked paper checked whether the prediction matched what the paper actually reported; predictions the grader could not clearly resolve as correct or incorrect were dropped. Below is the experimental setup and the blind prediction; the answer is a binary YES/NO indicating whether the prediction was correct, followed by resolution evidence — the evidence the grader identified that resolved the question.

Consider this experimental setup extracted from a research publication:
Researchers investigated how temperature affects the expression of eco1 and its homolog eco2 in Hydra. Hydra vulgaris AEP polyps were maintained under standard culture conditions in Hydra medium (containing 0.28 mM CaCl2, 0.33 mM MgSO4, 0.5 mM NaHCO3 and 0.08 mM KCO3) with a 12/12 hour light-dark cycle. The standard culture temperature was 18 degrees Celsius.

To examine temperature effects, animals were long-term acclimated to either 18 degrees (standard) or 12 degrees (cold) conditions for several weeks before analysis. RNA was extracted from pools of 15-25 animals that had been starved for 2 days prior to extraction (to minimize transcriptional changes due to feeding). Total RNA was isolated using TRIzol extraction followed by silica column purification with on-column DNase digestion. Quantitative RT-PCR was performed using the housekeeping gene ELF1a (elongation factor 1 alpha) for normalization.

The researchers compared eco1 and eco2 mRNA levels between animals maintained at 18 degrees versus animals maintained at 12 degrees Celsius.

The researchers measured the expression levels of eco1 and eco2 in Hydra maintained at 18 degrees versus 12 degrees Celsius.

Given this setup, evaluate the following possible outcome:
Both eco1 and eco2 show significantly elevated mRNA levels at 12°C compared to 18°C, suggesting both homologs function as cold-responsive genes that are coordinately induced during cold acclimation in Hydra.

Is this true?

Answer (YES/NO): YES